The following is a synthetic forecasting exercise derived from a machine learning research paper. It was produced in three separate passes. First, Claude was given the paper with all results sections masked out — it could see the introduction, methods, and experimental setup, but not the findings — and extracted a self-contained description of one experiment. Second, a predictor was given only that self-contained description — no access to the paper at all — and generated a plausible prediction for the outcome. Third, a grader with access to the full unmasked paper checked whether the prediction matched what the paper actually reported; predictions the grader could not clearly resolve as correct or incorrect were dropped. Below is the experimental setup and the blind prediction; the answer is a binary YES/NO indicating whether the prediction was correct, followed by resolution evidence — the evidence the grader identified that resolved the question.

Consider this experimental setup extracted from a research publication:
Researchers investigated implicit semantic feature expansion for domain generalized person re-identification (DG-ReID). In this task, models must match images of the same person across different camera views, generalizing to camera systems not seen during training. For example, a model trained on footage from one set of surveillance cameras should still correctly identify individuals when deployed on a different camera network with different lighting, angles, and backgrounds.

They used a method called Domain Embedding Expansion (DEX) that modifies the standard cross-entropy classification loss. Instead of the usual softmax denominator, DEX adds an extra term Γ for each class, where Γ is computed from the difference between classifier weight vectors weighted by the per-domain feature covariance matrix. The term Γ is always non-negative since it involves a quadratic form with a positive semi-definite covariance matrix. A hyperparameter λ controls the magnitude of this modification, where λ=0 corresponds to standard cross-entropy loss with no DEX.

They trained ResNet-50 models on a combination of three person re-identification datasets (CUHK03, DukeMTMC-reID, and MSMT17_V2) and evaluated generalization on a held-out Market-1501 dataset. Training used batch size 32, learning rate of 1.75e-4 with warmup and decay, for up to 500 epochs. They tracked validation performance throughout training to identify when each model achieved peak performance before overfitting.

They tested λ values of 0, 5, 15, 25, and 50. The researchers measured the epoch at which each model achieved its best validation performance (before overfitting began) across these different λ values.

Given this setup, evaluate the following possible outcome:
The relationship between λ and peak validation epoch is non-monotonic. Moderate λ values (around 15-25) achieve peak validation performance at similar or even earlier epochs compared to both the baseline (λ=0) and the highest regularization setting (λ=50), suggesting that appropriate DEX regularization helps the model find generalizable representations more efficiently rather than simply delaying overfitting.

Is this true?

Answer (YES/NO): NO